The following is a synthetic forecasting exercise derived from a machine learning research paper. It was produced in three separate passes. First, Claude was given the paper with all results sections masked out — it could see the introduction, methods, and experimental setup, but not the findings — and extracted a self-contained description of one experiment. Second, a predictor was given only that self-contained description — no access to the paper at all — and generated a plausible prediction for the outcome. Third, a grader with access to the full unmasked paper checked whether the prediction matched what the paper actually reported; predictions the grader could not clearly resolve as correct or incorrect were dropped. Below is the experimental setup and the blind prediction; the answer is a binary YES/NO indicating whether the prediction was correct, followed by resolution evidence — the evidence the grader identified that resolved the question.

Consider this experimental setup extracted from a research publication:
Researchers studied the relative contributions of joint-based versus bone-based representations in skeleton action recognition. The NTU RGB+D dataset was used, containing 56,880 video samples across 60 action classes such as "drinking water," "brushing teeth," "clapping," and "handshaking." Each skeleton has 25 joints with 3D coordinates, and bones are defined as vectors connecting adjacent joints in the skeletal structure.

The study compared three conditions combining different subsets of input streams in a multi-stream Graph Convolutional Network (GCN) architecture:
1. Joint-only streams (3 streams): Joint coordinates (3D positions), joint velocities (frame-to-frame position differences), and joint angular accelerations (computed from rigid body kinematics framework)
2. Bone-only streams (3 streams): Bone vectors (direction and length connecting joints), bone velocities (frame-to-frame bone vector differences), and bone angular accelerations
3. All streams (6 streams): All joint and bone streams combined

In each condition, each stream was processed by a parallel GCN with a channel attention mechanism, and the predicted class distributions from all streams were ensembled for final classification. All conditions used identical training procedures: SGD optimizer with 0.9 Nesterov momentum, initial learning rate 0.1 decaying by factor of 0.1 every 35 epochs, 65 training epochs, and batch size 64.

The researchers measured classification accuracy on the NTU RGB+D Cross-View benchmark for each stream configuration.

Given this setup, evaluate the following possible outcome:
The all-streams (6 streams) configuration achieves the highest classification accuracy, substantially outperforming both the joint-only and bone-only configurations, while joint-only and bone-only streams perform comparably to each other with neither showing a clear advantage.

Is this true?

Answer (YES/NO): NO